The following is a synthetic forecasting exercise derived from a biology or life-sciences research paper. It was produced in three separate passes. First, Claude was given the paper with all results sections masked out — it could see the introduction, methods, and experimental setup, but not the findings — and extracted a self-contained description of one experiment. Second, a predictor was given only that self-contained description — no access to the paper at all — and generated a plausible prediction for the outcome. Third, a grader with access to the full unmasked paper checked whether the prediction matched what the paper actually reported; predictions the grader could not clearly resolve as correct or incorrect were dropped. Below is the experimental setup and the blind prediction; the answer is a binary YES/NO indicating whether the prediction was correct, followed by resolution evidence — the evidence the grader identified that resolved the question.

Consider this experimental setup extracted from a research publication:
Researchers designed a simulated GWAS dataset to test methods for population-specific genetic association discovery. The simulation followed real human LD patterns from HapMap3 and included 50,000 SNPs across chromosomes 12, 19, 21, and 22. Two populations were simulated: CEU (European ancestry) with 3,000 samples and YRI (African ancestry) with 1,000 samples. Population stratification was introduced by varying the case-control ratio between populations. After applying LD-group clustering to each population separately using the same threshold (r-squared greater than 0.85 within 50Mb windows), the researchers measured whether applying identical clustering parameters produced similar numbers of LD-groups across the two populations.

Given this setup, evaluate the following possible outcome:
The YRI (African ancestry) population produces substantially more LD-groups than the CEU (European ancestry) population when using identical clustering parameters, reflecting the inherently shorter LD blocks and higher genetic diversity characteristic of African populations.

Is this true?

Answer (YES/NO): NO